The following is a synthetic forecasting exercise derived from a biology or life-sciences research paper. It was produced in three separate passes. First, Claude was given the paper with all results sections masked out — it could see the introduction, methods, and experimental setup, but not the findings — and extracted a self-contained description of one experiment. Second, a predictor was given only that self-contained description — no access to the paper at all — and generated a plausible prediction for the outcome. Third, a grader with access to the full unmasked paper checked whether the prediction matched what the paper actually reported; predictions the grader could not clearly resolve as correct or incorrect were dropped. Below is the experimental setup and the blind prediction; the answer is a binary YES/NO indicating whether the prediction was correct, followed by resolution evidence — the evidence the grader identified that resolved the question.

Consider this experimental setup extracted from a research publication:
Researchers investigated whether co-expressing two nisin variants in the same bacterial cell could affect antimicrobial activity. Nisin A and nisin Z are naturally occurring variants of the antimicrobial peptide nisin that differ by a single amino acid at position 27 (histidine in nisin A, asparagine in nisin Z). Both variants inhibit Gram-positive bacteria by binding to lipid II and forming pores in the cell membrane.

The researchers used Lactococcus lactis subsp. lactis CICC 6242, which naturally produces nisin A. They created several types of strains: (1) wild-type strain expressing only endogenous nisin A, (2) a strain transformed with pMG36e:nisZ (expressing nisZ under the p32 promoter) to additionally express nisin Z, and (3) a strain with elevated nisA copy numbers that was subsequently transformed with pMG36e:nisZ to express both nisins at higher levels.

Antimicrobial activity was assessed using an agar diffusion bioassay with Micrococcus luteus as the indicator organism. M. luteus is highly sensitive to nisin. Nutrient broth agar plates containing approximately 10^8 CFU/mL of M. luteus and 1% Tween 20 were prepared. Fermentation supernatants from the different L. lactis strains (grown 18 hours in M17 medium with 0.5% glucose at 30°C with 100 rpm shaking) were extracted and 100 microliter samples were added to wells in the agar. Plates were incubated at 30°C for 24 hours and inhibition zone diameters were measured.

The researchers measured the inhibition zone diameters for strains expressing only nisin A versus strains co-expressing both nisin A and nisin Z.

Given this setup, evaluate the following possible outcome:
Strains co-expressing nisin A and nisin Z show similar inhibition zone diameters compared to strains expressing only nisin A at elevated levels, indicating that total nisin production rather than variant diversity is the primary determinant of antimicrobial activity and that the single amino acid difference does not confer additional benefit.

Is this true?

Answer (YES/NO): NO